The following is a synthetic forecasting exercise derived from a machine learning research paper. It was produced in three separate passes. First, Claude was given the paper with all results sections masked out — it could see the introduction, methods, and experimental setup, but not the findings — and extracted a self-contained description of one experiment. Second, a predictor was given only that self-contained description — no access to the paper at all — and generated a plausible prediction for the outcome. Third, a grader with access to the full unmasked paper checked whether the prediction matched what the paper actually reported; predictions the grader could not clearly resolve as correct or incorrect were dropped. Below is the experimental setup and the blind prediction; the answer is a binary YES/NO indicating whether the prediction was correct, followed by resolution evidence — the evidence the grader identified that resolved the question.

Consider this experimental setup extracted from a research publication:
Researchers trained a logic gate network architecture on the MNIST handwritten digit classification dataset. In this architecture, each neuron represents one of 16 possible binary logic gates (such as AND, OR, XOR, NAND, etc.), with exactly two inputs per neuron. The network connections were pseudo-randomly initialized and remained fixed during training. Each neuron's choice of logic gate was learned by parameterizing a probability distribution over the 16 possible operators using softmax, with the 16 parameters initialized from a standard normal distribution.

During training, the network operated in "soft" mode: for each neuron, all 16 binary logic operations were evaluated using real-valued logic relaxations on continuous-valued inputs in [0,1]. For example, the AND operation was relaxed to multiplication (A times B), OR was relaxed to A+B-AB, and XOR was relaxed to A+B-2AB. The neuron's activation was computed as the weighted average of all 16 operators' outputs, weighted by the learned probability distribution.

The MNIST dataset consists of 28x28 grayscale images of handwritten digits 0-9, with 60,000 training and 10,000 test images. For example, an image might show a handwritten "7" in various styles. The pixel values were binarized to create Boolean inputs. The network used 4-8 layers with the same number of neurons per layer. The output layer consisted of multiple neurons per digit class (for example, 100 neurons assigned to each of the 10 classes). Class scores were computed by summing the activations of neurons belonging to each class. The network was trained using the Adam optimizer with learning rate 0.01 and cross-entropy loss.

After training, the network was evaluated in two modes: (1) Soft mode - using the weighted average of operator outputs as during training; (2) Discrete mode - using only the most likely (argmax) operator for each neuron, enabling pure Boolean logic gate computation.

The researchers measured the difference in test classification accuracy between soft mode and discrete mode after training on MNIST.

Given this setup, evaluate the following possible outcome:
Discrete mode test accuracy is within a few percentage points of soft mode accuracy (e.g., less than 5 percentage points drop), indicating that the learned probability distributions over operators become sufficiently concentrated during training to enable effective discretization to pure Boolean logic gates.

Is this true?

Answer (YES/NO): YES